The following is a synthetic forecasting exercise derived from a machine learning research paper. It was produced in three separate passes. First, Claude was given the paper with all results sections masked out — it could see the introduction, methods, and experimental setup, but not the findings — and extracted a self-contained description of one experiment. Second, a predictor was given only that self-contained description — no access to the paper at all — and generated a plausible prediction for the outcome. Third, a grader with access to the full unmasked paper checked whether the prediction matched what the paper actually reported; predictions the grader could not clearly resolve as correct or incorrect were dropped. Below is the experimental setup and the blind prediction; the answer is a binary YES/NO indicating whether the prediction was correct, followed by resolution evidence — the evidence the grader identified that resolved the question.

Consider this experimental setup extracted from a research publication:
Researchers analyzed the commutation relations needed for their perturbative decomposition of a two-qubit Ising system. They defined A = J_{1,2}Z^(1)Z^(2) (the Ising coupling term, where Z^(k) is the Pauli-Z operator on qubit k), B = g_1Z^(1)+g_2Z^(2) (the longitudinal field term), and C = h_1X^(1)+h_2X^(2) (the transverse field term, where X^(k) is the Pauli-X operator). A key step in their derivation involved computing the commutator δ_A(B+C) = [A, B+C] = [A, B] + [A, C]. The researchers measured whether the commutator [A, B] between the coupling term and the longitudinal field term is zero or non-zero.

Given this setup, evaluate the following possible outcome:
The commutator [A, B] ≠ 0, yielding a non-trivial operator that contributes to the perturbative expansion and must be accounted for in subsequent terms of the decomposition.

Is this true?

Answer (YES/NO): NO